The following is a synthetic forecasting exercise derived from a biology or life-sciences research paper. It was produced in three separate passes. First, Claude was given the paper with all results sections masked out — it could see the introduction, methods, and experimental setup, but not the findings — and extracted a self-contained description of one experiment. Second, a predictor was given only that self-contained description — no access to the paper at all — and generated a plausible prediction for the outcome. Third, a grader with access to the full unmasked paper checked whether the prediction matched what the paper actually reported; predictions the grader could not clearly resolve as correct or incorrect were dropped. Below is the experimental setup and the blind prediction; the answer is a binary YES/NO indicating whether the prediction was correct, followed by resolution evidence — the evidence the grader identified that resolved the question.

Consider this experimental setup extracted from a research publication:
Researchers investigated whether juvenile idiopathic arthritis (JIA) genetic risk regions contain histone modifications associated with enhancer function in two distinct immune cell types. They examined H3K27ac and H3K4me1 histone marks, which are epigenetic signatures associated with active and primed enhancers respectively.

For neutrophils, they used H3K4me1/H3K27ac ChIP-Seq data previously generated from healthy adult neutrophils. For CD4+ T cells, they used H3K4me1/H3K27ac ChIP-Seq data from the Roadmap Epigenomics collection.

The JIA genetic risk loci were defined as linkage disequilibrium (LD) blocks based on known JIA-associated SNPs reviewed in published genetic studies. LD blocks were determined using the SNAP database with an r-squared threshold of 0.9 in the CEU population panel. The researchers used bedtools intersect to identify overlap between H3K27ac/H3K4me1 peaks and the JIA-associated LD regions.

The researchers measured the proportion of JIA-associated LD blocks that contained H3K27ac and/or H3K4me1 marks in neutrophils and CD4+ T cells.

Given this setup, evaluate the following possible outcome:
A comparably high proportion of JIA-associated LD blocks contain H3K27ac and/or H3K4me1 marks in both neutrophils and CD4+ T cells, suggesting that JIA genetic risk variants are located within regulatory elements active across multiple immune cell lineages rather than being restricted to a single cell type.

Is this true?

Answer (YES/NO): YES